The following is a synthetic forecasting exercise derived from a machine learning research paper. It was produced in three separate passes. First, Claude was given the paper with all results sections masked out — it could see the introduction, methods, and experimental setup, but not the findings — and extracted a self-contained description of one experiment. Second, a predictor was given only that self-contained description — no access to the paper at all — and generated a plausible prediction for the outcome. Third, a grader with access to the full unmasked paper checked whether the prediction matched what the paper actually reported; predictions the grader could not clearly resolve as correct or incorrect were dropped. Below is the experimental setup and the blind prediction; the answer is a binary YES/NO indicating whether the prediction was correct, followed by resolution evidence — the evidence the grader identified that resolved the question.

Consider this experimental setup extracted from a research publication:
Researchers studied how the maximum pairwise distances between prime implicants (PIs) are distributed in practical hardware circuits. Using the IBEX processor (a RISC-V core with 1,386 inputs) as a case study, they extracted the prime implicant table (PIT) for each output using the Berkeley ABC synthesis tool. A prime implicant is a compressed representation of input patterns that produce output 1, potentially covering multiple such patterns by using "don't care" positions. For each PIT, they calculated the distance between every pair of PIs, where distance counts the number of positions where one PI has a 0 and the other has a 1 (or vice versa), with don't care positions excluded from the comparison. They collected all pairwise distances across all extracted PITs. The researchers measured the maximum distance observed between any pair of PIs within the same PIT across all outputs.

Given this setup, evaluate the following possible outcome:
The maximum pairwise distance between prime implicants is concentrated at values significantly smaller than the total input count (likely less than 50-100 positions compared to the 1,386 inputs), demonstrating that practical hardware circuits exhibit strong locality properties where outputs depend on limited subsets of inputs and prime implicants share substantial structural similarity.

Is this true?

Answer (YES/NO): YES